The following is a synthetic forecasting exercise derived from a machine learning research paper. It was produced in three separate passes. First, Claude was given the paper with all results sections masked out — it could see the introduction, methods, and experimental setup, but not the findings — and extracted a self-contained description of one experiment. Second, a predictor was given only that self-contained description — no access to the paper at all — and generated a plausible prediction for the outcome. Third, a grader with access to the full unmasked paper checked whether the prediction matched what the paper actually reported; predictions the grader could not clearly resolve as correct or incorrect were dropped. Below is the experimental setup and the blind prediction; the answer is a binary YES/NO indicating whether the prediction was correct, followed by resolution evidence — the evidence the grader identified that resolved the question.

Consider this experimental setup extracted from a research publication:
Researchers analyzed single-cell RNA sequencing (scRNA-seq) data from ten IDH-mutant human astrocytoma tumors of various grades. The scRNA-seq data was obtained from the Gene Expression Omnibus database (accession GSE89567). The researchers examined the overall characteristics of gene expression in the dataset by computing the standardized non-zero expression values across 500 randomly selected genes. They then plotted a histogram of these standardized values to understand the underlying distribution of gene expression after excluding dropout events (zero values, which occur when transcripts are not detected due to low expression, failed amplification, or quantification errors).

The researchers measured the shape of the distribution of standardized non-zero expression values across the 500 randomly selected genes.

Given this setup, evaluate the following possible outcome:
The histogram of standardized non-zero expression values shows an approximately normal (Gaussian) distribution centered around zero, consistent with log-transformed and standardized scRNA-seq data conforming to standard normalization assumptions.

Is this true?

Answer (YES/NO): YES